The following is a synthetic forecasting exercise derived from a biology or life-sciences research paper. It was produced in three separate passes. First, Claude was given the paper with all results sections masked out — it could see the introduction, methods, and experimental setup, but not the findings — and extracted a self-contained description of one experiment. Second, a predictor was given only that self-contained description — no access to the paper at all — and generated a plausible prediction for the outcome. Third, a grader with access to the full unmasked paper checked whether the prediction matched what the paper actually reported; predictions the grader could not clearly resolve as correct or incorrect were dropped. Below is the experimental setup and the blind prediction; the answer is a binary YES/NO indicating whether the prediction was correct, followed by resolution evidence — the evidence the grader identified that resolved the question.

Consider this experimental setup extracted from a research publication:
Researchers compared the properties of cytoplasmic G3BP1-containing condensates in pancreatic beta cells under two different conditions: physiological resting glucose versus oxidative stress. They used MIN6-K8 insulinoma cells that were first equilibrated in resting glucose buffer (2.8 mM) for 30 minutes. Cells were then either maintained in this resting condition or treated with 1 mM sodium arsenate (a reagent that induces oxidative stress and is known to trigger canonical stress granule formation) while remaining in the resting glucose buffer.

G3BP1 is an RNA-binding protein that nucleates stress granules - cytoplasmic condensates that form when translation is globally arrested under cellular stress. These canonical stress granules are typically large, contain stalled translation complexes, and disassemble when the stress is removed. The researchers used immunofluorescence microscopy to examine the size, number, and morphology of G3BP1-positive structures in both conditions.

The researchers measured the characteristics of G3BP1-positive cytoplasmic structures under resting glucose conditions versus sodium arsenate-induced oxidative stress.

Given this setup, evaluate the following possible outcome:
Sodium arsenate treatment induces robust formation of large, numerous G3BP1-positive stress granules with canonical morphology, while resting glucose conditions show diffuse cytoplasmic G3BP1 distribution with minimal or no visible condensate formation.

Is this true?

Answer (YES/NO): NO